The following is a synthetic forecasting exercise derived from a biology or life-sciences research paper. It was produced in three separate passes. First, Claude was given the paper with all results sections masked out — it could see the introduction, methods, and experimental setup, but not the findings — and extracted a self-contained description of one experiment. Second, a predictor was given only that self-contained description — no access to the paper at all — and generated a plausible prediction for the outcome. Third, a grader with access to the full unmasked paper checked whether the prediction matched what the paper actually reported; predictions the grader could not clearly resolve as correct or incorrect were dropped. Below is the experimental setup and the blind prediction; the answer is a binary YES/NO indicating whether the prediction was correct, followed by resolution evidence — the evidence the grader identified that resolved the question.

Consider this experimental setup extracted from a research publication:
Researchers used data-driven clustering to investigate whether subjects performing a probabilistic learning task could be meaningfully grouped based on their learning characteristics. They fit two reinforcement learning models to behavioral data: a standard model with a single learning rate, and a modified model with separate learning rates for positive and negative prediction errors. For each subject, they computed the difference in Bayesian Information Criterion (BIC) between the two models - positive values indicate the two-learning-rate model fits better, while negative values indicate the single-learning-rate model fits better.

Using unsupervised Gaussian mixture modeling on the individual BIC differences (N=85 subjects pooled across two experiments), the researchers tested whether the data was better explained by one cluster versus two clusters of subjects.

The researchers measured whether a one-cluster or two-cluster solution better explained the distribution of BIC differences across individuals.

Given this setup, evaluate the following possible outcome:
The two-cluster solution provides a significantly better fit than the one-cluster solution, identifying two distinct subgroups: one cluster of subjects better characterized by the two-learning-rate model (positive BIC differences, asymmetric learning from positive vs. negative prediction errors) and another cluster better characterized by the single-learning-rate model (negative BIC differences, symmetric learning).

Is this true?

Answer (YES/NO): YES